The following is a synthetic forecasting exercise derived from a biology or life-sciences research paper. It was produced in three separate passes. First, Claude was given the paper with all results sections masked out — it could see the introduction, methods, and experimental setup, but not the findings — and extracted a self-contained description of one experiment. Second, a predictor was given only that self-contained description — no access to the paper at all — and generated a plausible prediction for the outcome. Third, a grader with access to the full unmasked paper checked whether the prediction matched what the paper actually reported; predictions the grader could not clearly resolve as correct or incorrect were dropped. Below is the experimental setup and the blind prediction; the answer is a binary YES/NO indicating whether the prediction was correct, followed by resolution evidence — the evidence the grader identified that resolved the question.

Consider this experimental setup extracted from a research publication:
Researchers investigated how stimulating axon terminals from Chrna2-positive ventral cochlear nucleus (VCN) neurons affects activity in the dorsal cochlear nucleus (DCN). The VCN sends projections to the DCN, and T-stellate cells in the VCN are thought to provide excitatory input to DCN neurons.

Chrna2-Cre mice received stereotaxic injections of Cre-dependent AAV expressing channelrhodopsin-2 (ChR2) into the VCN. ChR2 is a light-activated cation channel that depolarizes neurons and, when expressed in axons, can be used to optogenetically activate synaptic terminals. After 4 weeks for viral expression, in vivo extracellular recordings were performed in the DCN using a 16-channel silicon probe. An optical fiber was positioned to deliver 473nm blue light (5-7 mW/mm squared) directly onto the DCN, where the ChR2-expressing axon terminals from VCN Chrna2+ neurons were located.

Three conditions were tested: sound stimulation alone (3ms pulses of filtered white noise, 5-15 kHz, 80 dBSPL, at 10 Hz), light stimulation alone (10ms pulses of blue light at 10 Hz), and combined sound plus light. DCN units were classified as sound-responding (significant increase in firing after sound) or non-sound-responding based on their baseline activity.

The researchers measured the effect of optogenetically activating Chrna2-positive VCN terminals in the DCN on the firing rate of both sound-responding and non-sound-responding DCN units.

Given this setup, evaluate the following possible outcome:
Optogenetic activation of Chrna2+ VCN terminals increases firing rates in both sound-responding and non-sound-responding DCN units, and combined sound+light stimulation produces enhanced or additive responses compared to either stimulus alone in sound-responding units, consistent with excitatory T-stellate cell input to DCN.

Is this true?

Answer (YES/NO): NO